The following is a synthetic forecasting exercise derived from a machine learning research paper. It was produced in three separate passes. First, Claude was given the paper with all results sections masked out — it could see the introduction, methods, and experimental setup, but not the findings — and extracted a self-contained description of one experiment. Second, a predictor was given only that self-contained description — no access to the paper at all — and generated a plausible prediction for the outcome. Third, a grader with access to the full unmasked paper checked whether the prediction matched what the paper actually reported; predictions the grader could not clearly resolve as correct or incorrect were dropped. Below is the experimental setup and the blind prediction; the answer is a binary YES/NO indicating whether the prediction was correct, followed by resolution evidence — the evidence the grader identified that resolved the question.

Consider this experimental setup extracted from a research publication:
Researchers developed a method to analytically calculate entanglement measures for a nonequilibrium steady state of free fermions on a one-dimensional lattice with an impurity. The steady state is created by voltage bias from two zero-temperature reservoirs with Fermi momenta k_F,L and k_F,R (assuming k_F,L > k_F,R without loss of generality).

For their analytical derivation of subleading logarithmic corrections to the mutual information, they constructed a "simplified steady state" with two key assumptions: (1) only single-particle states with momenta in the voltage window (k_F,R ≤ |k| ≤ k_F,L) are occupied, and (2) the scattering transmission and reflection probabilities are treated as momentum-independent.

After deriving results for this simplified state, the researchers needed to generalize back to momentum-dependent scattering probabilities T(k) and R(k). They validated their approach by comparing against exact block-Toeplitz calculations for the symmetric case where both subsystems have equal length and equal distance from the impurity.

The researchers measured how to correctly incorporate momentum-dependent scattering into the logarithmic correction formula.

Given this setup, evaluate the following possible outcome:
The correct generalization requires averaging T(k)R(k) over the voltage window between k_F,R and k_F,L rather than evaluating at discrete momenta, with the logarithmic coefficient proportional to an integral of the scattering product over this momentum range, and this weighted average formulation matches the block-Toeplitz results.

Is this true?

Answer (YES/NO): NO